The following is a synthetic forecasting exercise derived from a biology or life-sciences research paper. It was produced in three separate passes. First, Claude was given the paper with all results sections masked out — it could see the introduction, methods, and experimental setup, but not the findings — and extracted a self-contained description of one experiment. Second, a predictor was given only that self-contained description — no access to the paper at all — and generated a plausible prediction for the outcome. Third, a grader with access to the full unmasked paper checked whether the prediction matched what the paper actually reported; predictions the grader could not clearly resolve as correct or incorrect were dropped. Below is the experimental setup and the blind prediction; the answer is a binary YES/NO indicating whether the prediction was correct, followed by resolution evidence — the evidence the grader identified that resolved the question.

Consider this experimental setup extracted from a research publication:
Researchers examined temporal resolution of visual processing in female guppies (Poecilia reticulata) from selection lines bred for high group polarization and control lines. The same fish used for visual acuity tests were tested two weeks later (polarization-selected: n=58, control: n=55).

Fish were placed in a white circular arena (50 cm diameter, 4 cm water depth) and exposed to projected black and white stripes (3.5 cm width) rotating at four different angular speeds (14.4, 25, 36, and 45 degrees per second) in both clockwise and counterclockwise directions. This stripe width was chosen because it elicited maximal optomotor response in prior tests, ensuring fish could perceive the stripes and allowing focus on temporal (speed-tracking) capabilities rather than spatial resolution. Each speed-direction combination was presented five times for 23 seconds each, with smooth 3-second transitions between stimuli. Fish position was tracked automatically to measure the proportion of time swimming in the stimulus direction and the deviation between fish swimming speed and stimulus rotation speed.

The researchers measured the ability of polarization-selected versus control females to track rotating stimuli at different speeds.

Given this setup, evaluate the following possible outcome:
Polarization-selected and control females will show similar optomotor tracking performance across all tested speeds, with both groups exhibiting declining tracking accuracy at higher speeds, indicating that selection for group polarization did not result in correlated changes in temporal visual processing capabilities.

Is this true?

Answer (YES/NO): YES